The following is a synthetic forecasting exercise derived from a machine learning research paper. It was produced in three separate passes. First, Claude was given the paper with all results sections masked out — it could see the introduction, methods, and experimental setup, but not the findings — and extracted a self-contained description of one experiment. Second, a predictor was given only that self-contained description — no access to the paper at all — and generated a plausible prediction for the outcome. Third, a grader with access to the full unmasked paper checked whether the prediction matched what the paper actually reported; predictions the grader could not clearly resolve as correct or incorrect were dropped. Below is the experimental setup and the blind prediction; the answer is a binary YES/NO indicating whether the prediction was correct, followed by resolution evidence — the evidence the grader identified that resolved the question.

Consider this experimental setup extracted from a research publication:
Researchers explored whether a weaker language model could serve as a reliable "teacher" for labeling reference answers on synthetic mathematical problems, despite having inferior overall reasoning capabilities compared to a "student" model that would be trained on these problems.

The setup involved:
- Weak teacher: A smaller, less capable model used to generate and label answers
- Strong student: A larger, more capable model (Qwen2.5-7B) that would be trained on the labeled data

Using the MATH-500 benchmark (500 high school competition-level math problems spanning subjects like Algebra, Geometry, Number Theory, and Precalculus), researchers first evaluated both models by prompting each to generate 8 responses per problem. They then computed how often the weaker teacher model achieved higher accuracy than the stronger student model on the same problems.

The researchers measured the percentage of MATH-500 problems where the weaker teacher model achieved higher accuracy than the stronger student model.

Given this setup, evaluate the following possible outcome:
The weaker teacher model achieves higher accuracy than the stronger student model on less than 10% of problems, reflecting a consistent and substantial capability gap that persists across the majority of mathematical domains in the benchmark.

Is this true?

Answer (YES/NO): NO